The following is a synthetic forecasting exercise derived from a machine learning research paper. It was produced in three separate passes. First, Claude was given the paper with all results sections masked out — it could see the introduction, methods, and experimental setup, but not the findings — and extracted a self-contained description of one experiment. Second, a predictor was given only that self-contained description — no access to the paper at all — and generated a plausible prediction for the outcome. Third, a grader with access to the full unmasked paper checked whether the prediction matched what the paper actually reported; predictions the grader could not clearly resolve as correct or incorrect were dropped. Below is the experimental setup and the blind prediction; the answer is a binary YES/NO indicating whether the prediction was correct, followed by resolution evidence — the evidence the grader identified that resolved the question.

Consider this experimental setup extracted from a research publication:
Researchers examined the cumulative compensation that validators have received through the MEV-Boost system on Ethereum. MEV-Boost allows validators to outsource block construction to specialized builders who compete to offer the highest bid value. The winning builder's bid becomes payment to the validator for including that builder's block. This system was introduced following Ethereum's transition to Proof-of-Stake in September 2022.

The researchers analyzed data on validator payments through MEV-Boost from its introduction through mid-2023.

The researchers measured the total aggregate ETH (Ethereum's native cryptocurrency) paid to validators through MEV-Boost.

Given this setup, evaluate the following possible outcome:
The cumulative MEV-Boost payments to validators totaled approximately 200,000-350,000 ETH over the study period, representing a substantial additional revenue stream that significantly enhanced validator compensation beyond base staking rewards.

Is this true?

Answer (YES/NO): YES